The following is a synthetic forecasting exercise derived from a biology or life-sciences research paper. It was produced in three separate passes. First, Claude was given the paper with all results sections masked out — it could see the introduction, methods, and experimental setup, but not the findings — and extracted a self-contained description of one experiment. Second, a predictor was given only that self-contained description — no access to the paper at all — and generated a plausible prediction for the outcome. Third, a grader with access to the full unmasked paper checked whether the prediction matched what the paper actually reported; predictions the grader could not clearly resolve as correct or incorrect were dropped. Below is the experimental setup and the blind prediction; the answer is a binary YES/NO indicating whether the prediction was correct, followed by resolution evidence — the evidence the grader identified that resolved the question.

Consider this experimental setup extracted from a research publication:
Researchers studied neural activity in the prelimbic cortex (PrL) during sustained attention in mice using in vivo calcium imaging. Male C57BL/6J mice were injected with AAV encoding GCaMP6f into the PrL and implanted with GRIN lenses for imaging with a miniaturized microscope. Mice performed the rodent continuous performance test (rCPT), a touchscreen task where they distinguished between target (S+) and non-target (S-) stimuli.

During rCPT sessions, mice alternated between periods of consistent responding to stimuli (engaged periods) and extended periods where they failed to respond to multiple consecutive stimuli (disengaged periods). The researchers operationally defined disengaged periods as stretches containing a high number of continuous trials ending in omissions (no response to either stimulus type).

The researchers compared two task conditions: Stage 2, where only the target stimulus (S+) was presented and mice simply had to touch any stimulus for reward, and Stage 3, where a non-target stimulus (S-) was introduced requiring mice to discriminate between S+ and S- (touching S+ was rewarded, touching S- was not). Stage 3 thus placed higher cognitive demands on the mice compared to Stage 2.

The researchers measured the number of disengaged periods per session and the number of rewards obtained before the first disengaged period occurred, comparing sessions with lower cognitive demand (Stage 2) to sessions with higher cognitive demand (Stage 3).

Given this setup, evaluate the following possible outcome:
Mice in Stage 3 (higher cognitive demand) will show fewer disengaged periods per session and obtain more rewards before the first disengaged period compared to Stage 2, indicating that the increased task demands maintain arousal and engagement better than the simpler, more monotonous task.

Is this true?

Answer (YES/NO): NO